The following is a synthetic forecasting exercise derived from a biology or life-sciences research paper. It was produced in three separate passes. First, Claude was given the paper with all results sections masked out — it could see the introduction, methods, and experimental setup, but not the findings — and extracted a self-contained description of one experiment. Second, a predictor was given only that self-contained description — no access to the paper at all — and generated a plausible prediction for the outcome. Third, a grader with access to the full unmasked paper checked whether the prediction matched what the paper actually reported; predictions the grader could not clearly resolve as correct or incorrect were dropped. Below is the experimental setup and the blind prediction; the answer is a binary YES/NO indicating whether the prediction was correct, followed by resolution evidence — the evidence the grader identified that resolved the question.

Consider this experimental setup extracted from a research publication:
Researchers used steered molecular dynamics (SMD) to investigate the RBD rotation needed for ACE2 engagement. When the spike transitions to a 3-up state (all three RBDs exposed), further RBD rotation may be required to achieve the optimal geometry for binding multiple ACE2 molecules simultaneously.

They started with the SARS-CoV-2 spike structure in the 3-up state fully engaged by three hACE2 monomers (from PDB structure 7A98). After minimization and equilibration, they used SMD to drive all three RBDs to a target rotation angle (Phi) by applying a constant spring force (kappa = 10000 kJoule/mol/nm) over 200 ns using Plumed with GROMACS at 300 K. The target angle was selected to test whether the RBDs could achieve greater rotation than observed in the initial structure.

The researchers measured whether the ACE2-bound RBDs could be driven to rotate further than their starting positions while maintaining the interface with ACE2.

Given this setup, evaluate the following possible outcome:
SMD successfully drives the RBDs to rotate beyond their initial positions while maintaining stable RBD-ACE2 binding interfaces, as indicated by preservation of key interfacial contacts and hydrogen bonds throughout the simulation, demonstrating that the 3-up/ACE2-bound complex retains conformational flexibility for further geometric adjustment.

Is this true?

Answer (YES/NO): NO